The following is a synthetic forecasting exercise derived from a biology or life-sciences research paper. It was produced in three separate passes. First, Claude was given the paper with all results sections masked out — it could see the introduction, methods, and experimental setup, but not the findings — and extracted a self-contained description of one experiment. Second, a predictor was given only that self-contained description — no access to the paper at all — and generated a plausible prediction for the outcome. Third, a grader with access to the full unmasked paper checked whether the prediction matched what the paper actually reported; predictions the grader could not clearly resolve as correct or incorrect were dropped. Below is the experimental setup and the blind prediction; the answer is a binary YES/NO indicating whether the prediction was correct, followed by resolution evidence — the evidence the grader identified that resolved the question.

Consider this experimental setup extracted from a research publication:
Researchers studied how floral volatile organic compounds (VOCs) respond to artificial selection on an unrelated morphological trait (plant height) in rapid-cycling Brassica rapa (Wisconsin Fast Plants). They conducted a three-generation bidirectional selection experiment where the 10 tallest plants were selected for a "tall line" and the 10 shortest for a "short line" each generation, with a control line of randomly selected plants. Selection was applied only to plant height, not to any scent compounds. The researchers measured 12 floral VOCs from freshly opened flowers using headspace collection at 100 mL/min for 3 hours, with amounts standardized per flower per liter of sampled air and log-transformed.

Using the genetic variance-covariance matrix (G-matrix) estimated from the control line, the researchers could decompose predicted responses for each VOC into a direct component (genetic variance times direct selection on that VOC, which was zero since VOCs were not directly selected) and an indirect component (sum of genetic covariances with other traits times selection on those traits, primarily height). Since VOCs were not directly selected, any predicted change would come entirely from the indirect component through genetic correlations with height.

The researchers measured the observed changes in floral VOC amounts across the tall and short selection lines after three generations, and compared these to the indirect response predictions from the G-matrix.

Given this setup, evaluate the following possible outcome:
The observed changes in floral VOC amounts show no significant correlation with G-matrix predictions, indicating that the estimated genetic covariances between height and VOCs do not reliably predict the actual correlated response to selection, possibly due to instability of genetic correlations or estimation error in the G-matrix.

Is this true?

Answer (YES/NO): NO